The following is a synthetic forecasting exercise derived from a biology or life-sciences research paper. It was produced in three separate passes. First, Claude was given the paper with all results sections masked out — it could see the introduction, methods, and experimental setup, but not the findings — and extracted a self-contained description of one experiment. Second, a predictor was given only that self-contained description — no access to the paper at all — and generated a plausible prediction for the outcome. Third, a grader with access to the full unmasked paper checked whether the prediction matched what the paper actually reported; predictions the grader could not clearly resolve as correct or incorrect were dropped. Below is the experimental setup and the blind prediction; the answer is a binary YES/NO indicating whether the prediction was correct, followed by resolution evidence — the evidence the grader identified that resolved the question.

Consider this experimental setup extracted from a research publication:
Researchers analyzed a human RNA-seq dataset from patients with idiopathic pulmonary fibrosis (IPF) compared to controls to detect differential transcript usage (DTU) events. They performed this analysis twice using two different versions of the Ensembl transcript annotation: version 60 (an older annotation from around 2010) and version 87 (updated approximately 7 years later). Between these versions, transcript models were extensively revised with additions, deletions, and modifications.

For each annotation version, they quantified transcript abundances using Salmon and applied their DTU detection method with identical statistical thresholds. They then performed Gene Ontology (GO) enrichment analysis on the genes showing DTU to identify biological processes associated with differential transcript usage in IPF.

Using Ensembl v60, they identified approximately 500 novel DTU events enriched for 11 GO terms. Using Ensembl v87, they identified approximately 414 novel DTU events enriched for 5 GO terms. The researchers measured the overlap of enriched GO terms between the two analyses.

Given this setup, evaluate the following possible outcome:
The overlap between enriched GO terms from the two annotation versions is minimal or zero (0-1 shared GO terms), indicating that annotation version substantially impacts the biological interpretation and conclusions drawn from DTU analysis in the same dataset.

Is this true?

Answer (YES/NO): YES